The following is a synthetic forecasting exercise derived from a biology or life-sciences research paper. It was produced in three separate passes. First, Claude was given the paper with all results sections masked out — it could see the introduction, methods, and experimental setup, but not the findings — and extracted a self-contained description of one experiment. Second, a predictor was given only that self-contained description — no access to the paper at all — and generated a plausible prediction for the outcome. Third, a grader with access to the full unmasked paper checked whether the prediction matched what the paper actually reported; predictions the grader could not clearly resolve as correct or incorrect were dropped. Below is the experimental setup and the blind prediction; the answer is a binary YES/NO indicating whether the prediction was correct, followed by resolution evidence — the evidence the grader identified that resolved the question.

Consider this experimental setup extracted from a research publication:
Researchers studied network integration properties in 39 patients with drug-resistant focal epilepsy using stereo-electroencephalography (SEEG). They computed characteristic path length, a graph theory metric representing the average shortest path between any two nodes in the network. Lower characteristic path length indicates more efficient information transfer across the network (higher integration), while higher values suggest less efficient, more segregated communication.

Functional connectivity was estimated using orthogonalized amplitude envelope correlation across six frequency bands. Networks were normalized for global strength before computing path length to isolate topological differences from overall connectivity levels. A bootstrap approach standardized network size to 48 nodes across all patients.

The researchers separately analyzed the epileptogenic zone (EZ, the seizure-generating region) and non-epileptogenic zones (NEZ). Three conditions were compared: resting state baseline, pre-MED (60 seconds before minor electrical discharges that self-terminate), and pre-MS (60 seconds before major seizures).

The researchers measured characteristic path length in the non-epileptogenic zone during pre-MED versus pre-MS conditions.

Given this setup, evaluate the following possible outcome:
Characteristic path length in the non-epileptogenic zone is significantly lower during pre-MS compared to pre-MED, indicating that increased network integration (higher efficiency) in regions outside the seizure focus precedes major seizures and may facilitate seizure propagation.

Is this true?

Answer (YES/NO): YES